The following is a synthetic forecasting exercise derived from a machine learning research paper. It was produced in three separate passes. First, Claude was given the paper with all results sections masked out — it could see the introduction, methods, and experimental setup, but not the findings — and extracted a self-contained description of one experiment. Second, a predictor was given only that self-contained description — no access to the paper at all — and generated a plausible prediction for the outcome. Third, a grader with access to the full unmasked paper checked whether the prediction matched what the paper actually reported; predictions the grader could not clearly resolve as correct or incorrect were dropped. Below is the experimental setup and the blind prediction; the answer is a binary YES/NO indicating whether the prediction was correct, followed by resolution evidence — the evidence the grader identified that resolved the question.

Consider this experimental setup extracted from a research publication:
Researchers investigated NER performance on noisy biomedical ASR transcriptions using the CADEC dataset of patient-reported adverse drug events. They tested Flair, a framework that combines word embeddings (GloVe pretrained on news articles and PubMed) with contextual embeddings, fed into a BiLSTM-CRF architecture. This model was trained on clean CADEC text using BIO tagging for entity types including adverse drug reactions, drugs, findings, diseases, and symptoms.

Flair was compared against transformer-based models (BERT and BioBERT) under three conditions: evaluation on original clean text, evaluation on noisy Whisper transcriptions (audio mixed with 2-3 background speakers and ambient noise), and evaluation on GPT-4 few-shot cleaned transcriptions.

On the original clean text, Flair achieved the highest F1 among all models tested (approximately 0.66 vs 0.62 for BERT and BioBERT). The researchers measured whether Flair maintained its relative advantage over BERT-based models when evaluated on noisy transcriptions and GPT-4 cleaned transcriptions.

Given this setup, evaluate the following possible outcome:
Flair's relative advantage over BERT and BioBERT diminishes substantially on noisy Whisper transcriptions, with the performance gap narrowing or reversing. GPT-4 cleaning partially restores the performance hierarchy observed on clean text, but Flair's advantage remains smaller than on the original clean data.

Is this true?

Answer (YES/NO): YES